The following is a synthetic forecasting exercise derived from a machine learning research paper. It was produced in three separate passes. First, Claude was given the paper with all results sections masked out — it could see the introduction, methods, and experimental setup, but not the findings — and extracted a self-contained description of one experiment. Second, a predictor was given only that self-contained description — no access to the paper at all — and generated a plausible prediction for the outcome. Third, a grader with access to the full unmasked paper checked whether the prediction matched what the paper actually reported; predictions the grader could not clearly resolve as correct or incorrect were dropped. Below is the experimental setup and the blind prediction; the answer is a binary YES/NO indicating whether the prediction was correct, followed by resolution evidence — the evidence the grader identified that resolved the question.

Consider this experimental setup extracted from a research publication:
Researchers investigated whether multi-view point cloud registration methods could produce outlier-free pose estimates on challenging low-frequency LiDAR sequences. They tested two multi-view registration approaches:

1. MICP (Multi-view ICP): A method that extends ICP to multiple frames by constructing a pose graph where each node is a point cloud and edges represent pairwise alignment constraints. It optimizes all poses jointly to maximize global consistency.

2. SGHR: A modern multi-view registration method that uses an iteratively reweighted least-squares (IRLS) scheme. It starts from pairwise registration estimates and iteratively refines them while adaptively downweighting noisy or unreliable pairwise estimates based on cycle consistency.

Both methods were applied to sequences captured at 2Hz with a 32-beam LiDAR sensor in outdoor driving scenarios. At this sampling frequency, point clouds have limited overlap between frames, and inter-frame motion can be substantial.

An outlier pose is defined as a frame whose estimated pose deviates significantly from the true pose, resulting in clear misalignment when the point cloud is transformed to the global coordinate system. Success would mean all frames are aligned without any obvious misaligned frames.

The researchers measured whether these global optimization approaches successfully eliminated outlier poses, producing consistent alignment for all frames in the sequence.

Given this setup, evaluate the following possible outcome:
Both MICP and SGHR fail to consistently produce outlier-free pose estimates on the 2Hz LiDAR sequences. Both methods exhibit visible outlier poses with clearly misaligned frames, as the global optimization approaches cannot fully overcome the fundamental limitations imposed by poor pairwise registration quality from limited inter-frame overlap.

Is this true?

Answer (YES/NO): YES